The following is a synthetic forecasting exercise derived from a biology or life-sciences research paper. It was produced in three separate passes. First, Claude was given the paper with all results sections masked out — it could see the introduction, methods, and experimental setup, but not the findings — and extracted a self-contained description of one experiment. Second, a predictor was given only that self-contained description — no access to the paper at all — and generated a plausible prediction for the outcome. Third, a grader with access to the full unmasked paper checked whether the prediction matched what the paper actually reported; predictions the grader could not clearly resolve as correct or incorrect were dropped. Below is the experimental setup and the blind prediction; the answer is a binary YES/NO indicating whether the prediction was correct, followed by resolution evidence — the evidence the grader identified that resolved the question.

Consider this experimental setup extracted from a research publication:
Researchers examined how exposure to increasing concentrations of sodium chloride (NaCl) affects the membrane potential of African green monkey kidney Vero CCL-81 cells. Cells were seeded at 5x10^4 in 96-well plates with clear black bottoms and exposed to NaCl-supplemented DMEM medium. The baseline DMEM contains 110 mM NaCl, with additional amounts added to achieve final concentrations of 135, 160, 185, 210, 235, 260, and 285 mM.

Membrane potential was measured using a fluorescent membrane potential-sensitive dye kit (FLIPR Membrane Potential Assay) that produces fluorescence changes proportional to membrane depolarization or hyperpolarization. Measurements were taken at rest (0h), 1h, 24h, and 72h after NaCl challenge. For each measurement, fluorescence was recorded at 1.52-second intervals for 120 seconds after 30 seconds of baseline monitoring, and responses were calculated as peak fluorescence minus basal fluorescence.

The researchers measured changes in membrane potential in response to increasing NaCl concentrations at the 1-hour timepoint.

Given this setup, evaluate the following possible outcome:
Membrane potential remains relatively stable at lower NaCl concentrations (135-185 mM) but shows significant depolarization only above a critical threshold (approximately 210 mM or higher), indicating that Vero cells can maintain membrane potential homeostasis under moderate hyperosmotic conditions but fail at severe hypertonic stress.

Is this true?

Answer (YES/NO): NO